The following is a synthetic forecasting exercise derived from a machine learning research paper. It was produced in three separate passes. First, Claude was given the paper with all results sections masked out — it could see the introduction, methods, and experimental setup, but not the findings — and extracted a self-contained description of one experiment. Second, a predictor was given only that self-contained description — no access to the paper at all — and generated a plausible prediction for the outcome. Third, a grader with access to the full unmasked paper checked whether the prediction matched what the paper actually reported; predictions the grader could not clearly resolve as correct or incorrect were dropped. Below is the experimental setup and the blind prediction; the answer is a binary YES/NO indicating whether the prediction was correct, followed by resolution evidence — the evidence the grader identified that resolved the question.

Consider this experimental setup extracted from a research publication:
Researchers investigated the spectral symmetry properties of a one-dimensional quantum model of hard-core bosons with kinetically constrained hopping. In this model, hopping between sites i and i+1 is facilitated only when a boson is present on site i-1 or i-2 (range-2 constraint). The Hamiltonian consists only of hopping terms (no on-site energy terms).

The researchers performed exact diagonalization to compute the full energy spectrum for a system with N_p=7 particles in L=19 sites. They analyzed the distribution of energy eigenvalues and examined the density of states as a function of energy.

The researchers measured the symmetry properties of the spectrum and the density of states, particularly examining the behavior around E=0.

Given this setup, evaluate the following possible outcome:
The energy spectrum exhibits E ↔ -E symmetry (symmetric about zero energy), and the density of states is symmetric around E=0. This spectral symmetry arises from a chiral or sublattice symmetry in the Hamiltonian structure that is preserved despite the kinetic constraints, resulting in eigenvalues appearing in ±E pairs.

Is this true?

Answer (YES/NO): YES